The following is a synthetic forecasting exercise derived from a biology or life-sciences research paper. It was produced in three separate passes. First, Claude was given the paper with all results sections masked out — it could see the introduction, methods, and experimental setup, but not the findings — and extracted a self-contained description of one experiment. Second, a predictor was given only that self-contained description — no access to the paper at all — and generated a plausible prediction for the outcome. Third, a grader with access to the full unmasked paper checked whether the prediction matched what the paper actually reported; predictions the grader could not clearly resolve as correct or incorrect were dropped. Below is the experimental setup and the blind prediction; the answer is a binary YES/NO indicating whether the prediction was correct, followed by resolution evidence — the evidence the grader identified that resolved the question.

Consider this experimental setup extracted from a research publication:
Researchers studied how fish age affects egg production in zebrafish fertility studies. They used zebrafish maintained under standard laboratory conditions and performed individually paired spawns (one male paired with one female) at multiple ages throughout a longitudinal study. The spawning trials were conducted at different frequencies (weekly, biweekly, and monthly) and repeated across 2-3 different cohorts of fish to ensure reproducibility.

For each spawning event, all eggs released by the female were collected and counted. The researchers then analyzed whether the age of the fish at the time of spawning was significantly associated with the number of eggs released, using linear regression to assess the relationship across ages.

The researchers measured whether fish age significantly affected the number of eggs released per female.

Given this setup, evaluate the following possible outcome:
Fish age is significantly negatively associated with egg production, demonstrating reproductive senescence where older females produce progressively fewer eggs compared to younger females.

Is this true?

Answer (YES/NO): NO